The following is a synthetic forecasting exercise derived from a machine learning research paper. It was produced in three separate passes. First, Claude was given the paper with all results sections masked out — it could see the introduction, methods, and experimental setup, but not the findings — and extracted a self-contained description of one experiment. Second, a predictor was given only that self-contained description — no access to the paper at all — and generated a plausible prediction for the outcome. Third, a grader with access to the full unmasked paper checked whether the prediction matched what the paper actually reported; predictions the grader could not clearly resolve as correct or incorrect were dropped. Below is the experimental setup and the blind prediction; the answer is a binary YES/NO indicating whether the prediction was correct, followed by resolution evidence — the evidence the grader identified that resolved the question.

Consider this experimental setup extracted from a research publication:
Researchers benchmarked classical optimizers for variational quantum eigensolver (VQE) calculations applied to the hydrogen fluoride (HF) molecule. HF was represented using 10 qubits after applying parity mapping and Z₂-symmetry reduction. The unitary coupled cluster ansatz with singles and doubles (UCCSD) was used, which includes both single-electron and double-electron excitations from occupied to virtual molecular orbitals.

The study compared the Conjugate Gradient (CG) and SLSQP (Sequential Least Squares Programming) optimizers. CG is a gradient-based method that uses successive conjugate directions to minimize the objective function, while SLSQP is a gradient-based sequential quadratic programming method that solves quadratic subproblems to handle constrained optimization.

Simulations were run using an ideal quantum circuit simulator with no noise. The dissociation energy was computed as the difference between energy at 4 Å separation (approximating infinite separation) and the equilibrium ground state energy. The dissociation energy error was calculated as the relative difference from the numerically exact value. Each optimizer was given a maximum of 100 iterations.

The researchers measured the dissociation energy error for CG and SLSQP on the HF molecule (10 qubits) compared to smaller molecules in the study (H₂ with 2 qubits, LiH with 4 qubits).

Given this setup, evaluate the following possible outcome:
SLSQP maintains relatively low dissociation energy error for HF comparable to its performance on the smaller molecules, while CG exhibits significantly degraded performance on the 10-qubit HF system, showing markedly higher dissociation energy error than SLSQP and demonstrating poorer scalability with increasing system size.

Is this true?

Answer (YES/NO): NO